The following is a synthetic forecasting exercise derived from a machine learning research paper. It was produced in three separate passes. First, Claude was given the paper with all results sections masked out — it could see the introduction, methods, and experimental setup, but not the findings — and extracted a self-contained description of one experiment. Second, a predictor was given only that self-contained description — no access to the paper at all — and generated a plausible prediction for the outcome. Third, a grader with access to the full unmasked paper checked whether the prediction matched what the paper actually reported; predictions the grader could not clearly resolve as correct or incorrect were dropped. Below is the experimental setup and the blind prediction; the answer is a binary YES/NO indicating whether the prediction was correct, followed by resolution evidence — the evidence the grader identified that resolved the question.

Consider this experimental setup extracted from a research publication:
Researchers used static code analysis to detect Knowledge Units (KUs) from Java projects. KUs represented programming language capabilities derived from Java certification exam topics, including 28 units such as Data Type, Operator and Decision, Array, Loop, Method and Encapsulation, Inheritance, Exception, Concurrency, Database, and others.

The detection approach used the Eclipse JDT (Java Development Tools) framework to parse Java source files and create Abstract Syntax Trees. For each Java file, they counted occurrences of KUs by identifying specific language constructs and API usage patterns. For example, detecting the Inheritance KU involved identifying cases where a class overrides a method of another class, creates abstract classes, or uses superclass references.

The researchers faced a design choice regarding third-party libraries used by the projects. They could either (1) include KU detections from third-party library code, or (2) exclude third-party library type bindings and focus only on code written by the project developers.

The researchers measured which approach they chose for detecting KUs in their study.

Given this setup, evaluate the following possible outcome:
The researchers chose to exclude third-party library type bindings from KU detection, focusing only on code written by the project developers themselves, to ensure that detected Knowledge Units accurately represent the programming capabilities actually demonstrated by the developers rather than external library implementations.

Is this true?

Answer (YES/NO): YES